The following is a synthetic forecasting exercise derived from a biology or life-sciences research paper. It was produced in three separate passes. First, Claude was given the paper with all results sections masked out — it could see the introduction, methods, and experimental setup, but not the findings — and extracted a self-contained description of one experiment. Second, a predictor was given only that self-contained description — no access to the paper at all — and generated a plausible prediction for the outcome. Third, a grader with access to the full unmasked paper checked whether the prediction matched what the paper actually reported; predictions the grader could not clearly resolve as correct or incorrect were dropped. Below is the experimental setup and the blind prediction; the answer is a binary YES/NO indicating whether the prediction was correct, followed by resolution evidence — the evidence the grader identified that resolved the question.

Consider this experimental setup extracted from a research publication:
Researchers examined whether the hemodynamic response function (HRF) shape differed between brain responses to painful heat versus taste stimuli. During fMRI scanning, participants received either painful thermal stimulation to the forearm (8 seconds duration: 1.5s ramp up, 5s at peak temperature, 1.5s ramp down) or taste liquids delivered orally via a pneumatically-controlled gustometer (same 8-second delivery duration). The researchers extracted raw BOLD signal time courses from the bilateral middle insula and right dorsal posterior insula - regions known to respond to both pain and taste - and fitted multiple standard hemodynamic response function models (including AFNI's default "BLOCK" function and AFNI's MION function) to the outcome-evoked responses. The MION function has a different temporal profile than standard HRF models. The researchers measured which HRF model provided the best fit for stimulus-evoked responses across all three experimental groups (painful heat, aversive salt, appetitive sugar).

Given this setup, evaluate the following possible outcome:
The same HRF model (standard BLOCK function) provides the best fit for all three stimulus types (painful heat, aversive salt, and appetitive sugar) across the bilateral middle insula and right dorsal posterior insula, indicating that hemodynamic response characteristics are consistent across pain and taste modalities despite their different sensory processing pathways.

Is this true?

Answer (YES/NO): NO